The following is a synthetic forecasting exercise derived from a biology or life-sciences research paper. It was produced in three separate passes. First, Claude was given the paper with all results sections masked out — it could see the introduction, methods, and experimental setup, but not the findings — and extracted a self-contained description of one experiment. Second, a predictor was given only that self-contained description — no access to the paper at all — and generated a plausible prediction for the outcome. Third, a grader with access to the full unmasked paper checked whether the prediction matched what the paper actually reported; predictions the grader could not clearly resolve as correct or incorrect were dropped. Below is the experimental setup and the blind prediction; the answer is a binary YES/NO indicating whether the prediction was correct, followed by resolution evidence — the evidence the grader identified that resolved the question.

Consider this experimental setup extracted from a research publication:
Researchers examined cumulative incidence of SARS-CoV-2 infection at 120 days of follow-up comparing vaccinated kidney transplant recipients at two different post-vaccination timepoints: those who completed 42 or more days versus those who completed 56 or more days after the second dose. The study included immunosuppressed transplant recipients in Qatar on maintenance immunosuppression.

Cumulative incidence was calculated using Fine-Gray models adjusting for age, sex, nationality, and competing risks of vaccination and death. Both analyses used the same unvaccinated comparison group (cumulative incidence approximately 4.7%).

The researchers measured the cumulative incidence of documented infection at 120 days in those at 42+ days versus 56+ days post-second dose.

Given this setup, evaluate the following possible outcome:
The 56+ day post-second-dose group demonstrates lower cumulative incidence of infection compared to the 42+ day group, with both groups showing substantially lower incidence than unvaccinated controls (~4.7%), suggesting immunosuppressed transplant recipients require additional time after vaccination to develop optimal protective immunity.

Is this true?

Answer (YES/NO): YES